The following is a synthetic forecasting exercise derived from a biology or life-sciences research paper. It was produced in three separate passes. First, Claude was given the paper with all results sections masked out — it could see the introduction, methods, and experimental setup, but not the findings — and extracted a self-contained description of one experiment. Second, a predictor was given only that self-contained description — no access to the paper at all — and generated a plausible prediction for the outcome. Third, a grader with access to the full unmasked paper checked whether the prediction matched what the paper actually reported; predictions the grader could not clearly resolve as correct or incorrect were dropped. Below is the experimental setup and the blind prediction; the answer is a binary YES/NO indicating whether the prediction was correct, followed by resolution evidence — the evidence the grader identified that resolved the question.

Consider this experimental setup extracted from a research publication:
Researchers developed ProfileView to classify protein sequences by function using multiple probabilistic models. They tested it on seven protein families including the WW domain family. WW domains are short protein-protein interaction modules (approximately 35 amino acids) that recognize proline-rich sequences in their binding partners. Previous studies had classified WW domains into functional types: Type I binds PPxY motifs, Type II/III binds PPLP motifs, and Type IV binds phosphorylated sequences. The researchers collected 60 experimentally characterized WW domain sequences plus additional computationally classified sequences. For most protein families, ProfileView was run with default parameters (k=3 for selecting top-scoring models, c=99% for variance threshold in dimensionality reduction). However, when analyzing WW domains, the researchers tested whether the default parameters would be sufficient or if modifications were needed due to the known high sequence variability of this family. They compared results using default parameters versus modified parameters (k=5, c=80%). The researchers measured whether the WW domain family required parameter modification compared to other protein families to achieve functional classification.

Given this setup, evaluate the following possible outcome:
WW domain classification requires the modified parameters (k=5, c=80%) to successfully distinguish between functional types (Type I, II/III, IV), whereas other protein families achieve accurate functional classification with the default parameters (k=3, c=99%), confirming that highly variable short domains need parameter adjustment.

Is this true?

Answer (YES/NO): YES